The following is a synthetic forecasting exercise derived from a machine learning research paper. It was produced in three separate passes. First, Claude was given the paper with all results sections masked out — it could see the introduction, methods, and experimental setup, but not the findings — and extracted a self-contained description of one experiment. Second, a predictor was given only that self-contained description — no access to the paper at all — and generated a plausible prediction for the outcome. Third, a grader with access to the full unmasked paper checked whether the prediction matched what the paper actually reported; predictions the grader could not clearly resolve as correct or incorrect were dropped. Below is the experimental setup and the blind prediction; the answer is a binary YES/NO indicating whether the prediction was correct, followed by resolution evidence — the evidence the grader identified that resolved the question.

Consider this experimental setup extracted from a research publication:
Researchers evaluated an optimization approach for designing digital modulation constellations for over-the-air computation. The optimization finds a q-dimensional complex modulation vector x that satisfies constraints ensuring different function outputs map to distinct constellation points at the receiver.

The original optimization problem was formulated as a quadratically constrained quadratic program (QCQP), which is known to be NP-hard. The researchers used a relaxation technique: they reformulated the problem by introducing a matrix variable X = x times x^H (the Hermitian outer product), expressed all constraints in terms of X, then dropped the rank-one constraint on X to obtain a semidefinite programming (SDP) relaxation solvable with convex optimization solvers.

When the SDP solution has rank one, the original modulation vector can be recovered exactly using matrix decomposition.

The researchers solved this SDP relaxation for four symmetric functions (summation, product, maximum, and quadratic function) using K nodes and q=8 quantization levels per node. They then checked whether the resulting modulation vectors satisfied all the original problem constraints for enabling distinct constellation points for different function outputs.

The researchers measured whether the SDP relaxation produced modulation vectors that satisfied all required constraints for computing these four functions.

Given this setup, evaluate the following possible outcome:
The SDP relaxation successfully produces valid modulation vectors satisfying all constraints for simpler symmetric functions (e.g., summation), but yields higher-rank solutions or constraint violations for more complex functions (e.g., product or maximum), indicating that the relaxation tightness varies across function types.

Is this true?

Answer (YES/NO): NO